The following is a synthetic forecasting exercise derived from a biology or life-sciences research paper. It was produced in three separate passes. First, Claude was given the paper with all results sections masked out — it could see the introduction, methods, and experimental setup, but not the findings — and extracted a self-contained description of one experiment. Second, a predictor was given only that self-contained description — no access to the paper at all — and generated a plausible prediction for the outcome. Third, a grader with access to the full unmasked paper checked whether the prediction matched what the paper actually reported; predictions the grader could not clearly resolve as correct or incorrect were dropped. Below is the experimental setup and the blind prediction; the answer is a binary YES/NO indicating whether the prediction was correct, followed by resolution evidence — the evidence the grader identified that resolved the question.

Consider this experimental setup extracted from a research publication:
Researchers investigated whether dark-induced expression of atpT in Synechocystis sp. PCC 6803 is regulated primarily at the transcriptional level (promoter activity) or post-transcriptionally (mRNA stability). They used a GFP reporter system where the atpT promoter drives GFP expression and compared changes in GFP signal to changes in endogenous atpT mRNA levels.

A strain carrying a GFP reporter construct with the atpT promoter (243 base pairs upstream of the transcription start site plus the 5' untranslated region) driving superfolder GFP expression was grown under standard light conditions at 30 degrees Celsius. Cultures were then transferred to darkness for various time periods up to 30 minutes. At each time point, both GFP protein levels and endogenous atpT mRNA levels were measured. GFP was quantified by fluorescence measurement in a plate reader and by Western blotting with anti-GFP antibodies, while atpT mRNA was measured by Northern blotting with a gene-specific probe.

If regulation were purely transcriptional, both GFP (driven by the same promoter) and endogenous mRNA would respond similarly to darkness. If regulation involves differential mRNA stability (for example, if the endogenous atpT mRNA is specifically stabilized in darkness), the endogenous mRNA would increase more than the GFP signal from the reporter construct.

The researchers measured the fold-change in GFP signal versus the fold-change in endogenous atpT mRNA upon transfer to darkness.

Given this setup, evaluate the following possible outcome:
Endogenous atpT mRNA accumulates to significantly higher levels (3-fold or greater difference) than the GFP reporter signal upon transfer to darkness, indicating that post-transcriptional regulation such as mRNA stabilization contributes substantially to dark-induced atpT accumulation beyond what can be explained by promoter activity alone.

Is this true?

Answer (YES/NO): YES